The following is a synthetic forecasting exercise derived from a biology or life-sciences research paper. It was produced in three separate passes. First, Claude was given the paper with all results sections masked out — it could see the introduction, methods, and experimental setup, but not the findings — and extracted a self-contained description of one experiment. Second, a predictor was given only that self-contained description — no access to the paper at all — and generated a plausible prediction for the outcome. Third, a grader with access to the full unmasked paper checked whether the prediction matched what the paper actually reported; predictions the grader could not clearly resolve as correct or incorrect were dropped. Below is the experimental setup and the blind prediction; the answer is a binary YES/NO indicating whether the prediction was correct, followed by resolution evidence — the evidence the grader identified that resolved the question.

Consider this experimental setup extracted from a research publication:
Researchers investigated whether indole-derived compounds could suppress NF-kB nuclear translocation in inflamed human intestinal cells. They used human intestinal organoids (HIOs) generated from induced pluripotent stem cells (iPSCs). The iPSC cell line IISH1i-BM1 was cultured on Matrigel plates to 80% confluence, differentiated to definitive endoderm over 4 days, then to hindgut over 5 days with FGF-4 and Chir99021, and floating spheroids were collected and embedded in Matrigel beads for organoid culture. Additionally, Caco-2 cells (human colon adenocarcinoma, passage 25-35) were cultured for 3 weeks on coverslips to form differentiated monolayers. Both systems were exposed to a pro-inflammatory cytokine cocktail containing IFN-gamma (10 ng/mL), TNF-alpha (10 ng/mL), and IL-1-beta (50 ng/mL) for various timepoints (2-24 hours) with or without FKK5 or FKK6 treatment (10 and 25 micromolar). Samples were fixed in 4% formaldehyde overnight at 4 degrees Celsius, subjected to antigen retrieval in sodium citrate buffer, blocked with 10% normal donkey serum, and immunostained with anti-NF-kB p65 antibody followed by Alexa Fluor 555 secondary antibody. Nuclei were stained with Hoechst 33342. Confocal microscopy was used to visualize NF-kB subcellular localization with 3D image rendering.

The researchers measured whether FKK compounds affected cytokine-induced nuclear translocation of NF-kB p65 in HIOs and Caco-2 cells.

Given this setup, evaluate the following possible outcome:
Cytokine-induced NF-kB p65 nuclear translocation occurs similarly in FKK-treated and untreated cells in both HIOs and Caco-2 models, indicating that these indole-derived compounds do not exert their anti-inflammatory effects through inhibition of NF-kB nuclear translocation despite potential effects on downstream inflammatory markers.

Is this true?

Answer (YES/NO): NO